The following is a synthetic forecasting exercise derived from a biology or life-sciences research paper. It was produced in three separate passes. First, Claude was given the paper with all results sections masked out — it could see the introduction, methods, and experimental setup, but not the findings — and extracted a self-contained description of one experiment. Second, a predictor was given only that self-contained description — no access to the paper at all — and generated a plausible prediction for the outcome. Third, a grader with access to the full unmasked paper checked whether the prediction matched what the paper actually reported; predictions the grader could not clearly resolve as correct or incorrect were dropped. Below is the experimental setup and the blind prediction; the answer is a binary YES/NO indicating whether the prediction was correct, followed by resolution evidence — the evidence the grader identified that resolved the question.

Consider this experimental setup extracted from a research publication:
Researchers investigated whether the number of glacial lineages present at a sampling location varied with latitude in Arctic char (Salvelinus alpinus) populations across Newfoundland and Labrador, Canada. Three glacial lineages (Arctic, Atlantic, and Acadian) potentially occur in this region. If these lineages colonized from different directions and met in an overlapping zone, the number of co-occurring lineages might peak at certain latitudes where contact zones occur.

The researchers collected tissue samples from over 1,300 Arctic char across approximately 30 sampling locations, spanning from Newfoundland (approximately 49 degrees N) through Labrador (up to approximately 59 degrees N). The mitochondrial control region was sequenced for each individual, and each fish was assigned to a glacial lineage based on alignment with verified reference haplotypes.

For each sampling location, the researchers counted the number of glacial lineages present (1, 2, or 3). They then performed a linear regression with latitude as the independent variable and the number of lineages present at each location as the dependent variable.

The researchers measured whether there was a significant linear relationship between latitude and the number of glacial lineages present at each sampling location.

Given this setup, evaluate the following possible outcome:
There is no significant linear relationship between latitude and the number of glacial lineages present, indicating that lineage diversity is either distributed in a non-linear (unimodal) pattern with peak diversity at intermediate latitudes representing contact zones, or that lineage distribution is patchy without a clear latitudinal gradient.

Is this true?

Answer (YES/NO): YES